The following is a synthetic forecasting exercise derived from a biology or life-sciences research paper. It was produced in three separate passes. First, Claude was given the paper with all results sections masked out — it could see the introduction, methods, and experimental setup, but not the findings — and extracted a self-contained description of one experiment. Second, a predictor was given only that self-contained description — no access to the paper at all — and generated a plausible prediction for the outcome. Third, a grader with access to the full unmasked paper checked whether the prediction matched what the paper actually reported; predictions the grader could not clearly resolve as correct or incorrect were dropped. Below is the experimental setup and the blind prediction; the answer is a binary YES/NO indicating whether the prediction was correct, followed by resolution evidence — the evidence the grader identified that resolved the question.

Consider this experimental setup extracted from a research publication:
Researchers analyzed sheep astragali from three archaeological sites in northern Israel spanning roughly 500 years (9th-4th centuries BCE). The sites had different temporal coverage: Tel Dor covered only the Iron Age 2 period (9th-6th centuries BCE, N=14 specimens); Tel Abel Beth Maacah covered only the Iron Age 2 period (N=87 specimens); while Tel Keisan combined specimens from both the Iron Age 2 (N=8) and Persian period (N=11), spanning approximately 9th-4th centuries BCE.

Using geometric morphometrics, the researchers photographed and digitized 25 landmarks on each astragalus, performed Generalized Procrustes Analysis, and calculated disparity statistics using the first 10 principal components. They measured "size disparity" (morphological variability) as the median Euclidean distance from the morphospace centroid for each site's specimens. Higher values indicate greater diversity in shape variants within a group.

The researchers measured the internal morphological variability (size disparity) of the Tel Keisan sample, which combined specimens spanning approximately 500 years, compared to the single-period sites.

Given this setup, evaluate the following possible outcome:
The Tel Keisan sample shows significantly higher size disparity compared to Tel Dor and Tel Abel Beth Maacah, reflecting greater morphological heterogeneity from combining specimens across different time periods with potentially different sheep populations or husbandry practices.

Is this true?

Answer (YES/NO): NO